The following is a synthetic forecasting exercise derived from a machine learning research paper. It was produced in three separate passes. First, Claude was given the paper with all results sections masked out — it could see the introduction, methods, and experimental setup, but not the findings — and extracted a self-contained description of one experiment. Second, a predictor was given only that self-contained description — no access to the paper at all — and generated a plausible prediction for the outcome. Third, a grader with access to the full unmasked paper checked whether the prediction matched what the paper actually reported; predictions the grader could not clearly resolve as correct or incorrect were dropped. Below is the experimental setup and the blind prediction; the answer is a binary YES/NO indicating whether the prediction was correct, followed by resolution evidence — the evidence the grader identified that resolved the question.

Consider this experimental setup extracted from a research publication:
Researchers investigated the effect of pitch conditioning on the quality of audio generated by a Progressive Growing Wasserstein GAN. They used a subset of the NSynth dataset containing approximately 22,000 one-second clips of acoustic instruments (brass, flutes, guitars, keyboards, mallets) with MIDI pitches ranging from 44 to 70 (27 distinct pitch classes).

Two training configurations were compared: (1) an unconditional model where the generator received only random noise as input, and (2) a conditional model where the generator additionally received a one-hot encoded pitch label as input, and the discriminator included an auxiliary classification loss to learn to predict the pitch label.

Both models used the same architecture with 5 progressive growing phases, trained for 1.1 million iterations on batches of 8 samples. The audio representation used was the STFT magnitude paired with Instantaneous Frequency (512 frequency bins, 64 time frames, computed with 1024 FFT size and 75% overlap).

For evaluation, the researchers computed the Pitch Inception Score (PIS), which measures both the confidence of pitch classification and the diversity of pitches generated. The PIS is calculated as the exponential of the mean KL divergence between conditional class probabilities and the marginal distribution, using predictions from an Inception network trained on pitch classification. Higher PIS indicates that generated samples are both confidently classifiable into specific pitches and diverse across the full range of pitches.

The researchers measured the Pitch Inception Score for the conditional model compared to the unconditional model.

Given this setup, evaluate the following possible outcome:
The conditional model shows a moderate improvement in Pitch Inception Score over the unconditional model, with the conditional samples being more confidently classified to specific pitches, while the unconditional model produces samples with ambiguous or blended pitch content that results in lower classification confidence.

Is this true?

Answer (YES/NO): NO